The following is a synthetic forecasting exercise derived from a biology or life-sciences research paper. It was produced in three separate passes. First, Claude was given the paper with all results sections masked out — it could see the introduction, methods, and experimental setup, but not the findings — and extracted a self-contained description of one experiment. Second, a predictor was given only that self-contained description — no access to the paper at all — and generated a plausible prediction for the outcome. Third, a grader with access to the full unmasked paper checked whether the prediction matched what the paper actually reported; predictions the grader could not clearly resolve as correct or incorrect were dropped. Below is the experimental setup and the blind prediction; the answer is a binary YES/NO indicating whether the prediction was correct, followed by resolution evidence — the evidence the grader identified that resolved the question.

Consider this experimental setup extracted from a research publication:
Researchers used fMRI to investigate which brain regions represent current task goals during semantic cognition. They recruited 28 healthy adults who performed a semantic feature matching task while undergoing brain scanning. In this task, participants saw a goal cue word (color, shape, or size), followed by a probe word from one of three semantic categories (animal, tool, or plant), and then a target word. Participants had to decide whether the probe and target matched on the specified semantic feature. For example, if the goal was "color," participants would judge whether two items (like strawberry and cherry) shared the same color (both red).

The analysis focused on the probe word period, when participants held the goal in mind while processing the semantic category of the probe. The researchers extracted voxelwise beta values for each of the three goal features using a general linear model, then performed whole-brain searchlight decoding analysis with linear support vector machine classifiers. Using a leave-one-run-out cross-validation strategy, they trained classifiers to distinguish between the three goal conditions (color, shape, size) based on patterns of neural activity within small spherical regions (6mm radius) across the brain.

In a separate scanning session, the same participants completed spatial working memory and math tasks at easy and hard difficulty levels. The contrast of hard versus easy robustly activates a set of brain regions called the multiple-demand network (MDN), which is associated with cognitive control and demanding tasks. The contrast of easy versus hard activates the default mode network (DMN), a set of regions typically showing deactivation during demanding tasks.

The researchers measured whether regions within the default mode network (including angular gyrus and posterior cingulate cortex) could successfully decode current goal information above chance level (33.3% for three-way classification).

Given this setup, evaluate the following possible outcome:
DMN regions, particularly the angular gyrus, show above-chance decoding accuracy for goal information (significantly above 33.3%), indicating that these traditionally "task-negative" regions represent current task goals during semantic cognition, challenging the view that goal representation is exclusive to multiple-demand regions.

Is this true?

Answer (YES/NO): YES